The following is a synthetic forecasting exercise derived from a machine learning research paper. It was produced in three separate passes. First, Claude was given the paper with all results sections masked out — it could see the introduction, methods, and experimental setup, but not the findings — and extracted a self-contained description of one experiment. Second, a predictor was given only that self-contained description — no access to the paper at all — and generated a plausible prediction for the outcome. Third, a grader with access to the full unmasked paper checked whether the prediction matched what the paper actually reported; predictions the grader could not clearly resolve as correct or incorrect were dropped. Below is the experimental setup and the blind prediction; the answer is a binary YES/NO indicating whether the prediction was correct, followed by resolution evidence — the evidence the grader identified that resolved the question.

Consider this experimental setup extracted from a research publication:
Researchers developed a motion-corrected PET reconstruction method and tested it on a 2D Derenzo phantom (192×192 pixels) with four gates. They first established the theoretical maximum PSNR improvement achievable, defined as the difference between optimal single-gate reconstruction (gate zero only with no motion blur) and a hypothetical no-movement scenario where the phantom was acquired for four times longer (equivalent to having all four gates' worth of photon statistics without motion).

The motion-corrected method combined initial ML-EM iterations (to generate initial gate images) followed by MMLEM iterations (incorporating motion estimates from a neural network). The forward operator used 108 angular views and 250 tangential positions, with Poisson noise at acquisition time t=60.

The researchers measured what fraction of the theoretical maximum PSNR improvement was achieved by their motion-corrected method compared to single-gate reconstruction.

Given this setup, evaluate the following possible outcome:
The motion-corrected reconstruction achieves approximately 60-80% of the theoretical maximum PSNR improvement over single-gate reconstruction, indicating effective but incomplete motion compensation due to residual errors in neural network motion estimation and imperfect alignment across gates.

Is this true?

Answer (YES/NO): NO